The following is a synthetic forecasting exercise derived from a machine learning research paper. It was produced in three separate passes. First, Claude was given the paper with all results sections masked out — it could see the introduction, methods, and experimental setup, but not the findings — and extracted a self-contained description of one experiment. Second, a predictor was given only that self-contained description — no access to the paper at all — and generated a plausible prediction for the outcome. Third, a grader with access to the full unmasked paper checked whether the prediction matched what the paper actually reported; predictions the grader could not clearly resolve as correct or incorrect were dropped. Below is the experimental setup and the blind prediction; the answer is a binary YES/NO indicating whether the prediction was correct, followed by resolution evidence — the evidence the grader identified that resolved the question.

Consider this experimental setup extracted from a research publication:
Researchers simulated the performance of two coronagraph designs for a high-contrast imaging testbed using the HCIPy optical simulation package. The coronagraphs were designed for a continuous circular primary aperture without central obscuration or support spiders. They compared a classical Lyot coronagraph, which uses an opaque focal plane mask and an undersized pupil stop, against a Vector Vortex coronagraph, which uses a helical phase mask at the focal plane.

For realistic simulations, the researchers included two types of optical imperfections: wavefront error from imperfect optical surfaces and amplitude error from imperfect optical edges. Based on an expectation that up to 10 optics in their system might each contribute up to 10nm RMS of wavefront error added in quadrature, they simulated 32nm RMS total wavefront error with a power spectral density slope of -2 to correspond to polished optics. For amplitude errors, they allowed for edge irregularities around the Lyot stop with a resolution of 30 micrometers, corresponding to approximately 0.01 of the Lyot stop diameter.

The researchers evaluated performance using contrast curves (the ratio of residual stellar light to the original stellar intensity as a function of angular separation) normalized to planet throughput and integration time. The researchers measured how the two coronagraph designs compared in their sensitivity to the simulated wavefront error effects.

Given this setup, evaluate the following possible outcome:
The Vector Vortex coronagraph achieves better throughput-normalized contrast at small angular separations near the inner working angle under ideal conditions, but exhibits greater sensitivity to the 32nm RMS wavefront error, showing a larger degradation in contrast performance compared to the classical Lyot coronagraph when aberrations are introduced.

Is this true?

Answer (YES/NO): YES